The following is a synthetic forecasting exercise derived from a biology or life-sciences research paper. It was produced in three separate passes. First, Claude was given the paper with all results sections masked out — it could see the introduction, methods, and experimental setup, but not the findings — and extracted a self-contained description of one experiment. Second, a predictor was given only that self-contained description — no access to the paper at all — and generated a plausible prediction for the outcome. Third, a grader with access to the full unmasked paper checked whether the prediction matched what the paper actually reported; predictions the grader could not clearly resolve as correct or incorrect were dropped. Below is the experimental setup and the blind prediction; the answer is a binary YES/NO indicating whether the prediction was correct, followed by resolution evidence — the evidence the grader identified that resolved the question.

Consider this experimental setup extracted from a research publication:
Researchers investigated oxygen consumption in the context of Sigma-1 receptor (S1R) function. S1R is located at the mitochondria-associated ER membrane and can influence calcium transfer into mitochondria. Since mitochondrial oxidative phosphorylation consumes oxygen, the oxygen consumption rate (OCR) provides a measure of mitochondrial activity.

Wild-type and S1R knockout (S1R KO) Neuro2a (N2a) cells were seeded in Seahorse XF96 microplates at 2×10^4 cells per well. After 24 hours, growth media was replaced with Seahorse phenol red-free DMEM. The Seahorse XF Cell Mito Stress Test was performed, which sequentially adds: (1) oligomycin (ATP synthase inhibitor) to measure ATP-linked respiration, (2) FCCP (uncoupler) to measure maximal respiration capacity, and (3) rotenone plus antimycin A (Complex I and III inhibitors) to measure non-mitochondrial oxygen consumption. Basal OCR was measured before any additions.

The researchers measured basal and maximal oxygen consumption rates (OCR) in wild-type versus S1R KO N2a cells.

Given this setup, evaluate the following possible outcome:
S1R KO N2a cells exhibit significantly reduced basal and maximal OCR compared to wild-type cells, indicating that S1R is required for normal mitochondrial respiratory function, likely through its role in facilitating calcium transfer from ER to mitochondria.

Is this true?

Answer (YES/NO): NO